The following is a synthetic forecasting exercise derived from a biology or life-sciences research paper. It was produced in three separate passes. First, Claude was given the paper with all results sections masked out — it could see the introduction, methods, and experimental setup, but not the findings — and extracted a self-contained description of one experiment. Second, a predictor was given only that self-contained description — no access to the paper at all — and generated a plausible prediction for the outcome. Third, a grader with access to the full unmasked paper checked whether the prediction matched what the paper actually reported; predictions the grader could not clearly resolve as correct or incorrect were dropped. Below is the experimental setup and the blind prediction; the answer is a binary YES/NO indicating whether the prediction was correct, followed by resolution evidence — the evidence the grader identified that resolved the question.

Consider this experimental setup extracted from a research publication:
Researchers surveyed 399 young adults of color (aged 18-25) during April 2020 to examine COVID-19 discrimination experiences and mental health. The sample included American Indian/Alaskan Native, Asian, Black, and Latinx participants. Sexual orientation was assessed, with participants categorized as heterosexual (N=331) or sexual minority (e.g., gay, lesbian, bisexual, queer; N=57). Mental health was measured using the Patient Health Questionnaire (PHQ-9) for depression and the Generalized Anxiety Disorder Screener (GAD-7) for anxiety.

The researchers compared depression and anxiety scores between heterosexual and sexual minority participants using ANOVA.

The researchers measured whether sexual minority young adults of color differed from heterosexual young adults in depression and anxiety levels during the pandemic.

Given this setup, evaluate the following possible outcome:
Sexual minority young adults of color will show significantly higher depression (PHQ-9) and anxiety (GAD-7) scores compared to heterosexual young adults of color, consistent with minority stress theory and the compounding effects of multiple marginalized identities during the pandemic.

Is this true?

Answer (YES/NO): YES